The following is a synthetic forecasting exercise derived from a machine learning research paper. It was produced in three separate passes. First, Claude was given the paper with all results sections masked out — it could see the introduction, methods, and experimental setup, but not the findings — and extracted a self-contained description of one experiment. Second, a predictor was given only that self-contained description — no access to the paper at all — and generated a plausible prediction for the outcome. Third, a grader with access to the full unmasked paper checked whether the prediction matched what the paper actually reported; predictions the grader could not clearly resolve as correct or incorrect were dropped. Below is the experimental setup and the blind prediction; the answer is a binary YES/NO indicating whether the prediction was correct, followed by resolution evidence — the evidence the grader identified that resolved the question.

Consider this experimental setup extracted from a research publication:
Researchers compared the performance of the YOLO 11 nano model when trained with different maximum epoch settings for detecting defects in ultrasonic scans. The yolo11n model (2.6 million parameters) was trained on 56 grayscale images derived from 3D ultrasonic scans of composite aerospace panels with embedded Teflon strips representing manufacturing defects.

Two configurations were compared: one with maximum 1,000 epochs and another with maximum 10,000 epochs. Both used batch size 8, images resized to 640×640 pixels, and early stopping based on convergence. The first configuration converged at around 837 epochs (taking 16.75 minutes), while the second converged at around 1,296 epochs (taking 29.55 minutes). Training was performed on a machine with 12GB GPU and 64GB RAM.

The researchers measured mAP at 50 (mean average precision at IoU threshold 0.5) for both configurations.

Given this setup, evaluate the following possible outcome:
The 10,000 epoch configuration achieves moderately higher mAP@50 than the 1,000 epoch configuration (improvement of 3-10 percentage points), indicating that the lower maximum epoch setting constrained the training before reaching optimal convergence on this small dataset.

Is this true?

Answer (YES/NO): NO